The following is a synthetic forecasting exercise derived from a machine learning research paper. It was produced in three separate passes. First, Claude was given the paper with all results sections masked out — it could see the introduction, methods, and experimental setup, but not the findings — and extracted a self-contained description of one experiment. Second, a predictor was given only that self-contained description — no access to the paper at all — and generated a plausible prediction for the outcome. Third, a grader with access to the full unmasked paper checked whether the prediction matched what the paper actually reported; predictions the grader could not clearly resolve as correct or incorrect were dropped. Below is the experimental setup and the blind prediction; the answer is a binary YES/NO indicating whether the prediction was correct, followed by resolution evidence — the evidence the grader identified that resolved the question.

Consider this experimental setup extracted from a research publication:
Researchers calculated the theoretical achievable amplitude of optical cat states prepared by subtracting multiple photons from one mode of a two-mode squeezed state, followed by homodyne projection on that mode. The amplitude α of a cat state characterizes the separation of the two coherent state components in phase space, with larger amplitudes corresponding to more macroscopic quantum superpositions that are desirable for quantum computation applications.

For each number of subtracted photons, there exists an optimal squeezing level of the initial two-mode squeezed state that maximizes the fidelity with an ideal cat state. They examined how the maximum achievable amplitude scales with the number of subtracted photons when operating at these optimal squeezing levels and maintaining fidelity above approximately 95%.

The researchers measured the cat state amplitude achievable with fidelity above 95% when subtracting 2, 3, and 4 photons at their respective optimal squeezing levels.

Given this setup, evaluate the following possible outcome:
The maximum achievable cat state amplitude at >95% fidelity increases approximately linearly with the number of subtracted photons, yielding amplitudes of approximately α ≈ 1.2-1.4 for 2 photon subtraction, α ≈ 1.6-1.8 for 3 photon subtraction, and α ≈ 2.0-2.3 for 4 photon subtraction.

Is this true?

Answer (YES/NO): NO